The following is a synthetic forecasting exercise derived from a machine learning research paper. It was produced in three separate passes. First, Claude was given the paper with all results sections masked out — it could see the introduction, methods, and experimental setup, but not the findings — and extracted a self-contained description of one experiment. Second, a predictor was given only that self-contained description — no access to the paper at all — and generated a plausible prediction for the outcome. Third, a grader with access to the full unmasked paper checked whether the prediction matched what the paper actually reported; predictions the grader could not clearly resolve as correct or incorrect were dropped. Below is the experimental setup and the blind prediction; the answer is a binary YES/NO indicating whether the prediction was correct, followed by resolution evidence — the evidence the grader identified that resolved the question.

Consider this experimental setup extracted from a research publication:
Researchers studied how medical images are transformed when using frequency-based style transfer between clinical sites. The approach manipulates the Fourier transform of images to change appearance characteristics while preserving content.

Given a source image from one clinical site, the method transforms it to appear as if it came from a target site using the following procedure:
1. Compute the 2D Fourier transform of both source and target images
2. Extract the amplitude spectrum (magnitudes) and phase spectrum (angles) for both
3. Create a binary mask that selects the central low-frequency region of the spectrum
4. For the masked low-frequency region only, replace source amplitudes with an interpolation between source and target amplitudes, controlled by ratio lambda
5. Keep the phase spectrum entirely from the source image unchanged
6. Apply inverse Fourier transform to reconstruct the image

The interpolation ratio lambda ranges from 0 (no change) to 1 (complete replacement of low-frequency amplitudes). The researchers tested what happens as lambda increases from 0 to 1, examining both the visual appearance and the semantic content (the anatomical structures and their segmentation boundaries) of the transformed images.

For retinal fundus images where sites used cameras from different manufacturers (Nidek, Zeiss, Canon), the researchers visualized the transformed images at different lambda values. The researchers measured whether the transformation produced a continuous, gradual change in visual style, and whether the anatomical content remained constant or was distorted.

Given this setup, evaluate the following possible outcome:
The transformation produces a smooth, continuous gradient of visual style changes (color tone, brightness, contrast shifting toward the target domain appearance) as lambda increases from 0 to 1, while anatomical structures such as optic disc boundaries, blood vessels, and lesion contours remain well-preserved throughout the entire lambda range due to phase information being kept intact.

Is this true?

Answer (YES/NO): YES